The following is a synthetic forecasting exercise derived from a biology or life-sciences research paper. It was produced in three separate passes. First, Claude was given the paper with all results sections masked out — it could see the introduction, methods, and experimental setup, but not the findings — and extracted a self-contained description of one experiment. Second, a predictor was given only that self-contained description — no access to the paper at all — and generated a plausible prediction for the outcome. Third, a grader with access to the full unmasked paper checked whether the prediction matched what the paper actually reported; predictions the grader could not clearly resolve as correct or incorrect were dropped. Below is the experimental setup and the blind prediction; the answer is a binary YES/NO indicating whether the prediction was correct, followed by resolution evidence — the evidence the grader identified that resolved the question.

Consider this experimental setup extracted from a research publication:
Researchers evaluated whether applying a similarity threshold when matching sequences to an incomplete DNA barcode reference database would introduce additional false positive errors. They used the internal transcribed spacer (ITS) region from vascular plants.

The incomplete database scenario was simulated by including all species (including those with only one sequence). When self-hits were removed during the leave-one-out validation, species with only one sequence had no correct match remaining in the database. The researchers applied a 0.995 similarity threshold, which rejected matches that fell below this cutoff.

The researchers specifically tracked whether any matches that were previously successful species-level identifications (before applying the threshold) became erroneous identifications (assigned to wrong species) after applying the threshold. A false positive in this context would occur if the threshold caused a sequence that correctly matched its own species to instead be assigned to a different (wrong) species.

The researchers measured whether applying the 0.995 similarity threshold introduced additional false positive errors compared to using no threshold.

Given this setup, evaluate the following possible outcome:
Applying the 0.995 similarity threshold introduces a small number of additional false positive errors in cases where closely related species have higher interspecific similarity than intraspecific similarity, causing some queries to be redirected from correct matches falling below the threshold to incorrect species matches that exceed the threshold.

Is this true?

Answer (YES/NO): NO